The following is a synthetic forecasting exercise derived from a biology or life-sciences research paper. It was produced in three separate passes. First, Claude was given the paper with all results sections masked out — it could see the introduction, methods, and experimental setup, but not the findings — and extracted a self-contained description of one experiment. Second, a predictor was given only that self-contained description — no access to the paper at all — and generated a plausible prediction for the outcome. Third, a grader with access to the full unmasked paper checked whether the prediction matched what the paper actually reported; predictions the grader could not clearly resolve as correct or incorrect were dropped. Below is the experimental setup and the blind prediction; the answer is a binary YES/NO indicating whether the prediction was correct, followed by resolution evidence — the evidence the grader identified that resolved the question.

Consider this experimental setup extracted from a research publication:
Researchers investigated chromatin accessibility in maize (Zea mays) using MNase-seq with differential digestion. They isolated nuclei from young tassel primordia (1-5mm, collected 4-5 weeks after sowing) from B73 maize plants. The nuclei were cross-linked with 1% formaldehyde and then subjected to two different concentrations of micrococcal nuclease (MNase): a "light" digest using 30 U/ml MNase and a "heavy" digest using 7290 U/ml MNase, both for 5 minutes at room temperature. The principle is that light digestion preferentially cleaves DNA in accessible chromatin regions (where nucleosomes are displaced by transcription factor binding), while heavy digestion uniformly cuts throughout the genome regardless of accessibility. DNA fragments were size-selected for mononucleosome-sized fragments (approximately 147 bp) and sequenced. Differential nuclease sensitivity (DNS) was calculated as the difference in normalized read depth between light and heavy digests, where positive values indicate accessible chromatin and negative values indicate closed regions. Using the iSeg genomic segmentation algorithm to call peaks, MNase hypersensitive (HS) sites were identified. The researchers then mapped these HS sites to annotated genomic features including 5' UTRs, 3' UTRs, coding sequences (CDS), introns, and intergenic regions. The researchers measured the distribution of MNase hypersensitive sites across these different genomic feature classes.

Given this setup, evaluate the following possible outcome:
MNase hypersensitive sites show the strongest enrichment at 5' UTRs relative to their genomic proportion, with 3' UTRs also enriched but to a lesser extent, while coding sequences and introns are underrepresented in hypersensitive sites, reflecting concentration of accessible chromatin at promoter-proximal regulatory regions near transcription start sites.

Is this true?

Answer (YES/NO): NO